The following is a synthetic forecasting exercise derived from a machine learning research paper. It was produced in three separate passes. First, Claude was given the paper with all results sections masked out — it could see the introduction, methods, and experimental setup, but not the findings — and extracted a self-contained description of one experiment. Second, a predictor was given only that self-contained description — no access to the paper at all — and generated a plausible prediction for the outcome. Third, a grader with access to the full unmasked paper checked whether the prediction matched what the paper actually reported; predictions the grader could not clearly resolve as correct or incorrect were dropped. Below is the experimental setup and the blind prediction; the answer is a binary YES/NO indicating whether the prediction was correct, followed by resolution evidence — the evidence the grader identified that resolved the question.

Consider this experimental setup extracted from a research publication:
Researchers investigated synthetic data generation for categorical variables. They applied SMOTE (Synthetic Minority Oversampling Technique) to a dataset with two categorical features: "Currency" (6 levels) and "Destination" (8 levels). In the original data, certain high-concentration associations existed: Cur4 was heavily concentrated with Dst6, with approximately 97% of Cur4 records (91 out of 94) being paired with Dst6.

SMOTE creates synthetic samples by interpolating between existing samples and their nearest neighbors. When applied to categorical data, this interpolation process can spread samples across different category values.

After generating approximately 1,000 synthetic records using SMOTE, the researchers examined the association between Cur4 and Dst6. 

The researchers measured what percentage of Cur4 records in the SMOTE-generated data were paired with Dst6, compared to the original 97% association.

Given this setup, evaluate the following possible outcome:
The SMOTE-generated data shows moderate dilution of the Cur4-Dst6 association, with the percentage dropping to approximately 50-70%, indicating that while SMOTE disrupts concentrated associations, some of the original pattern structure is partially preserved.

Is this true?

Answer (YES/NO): NO